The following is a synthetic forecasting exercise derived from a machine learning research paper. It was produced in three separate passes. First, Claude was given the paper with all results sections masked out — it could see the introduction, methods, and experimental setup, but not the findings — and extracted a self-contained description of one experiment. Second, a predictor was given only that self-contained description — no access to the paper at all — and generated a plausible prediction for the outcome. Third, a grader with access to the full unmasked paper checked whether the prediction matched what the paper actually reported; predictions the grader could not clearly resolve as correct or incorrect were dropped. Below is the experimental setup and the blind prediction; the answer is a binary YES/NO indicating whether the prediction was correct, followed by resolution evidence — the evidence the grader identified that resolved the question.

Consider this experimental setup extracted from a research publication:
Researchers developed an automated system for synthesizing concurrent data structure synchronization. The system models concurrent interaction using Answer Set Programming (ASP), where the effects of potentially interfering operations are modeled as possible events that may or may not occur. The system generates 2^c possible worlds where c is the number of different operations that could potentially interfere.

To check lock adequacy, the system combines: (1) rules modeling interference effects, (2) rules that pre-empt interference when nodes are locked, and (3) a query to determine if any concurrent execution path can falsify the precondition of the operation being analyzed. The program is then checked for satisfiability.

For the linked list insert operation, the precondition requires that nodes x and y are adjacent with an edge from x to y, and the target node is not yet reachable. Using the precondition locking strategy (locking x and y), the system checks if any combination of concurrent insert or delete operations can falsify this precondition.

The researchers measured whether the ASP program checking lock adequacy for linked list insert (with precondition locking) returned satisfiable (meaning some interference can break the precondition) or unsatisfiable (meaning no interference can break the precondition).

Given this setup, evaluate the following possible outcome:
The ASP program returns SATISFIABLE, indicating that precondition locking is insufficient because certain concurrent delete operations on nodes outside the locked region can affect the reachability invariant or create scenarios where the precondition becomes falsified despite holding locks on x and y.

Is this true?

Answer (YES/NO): NO